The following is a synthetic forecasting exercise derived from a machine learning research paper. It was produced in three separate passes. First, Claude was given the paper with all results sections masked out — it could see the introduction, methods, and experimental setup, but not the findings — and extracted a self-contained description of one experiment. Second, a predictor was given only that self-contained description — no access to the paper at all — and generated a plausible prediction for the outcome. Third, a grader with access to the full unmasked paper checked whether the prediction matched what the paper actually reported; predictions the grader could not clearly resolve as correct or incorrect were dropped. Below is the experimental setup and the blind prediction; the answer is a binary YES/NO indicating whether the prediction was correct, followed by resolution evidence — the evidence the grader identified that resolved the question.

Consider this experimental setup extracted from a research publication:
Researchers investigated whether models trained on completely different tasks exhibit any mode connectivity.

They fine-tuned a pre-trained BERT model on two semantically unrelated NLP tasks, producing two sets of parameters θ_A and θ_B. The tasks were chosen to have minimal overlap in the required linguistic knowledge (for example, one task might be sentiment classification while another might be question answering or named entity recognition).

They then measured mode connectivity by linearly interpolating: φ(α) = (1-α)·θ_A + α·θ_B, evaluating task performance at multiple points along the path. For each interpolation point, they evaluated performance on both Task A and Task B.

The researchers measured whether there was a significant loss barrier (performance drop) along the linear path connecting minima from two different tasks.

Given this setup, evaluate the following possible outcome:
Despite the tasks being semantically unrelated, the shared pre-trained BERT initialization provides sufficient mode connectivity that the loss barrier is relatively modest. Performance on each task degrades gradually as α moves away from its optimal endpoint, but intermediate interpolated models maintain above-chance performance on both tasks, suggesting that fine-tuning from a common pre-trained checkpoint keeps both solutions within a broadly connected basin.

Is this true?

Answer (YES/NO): NO